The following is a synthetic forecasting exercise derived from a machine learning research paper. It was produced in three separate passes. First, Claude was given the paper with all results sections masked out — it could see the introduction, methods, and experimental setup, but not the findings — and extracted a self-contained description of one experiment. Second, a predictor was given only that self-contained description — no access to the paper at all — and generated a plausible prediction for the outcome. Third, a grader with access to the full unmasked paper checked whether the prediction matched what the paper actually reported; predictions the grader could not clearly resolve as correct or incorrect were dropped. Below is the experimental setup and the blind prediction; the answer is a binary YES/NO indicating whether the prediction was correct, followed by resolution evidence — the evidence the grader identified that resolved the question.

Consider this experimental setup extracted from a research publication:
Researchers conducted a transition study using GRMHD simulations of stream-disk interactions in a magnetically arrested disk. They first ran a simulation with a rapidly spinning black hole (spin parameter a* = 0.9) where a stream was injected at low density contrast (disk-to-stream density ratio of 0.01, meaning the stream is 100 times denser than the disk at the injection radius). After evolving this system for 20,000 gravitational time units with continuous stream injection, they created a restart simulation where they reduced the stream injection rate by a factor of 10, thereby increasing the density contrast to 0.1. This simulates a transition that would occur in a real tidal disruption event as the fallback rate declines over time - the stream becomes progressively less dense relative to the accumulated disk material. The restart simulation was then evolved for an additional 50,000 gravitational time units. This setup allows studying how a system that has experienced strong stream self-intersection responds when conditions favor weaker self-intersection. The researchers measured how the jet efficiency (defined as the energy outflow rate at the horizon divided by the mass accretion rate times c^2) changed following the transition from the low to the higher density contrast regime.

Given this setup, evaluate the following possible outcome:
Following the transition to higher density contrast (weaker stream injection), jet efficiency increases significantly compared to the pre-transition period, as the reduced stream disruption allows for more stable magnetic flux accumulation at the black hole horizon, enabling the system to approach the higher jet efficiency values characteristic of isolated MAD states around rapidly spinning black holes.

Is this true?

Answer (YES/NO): NO